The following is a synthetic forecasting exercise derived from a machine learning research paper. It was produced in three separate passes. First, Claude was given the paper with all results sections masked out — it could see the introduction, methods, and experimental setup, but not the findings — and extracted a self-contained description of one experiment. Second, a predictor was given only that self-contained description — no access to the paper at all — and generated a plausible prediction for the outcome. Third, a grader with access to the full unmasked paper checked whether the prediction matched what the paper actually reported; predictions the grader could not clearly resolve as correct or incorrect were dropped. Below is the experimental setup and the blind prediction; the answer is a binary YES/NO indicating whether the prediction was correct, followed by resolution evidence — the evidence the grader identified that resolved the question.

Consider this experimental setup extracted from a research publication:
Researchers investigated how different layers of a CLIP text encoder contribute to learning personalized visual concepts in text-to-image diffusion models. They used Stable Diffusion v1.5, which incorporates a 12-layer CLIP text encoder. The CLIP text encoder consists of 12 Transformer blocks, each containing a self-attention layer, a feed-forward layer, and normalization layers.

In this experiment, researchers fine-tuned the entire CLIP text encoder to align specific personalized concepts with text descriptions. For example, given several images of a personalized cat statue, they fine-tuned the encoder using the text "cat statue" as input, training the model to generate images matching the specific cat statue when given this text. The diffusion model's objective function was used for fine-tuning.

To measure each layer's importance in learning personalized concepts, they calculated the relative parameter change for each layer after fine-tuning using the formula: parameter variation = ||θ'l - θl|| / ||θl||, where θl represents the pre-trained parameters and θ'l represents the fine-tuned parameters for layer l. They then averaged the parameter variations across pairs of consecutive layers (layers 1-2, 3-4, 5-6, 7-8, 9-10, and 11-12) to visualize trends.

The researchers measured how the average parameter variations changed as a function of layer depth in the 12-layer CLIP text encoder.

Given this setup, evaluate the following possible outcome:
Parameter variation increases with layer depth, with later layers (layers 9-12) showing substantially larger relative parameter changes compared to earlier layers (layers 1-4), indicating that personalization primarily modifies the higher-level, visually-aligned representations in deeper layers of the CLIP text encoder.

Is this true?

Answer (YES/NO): YES